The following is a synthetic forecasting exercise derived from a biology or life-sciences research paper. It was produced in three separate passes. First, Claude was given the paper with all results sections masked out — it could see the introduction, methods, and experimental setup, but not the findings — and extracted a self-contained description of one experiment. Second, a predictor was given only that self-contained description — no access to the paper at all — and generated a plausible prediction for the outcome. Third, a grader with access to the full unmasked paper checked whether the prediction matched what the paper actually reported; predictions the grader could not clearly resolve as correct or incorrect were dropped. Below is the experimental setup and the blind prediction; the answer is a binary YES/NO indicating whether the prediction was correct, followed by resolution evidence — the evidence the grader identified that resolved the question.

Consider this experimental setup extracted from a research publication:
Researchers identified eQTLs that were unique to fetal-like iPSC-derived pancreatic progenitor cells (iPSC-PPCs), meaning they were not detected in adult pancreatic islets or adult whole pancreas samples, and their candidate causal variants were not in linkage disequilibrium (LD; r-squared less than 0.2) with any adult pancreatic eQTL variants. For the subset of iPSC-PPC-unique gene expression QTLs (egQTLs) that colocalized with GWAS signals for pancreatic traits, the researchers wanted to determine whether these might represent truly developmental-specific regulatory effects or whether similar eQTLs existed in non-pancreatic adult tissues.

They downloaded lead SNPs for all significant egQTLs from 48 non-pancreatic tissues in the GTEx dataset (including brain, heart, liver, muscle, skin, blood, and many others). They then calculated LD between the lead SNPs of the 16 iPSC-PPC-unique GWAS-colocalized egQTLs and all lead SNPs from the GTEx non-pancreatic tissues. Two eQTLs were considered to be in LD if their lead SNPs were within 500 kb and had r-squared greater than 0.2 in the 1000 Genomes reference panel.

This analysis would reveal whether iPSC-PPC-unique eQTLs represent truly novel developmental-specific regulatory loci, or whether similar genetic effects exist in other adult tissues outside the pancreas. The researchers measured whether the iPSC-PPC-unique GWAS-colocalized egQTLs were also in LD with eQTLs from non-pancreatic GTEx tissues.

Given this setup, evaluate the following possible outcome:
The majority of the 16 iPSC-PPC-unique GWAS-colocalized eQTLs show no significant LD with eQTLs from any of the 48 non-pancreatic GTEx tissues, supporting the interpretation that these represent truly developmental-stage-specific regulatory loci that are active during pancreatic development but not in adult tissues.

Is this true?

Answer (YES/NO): NO